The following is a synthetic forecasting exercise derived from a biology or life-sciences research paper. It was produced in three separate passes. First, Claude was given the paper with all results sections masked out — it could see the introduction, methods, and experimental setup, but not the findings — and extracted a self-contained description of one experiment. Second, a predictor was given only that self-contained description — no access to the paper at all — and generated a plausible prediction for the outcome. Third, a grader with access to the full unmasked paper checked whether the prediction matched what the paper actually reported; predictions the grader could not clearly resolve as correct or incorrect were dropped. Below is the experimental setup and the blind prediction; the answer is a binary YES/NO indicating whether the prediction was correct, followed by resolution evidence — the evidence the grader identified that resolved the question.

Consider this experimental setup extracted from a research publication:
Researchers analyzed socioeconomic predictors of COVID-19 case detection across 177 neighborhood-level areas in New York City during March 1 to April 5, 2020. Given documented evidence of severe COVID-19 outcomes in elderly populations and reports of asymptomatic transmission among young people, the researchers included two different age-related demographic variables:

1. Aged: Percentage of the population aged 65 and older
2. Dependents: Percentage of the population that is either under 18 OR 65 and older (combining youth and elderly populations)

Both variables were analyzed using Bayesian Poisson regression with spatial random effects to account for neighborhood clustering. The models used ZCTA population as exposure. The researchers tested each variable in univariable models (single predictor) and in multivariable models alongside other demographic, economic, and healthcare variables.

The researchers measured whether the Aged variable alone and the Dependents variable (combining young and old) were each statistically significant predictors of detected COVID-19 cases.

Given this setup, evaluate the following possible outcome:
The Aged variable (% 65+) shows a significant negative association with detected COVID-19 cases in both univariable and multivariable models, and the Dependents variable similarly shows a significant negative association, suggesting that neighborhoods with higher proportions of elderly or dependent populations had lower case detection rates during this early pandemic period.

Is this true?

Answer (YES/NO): NO